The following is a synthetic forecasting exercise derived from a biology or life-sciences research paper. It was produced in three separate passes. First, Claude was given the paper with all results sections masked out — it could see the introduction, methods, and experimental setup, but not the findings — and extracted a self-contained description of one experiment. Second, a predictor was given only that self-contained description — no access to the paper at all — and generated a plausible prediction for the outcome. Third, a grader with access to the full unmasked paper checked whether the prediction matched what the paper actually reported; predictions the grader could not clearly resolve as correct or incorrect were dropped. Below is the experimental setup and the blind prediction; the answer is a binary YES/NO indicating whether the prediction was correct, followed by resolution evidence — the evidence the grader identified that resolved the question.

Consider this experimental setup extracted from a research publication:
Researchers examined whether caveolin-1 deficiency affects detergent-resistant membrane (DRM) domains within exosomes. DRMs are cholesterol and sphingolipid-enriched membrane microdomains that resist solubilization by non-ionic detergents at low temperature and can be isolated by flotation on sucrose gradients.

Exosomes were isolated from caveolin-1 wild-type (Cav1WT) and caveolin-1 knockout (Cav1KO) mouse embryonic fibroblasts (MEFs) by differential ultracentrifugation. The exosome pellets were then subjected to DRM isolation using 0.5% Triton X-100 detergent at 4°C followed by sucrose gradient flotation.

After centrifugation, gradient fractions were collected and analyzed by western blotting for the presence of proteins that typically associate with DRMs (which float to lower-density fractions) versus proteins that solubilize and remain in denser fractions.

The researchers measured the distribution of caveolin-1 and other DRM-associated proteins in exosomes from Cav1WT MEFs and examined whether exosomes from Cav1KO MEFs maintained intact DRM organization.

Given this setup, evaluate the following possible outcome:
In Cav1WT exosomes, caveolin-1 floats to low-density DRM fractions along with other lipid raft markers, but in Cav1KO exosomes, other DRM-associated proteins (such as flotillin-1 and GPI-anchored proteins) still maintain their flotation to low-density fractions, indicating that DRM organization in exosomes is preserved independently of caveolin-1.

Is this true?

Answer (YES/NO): NO